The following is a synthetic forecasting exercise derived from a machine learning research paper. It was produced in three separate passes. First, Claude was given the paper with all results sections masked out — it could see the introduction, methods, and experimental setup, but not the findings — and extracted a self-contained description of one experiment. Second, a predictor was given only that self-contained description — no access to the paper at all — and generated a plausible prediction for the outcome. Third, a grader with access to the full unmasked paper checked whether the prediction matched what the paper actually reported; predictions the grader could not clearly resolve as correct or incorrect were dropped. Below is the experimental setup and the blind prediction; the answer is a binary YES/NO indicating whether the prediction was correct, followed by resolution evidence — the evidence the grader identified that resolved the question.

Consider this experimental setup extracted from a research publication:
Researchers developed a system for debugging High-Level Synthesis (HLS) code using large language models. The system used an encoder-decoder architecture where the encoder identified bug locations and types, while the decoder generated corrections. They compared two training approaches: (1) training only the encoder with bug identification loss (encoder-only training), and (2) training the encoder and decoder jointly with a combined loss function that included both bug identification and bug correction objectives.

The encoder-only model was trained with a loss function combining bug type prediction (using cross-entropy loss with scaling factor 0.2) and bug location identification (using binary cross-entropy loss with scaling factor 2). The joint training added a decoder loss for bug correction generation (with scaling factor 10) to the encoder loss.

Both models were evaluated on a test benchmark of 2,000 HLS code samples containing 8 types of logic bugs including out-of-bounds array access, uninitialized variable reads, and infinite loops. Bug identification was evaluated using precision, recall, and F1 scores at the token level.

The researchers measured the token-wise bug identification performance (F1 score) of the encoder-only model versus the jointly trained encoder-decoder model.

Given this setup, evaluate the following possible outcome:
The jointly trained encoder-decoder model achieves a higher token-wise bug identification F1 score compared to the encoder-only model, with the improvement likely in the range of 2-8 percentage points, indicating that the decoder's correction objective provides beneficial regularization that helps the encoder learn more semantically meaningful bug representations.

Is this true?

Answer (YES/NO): YES